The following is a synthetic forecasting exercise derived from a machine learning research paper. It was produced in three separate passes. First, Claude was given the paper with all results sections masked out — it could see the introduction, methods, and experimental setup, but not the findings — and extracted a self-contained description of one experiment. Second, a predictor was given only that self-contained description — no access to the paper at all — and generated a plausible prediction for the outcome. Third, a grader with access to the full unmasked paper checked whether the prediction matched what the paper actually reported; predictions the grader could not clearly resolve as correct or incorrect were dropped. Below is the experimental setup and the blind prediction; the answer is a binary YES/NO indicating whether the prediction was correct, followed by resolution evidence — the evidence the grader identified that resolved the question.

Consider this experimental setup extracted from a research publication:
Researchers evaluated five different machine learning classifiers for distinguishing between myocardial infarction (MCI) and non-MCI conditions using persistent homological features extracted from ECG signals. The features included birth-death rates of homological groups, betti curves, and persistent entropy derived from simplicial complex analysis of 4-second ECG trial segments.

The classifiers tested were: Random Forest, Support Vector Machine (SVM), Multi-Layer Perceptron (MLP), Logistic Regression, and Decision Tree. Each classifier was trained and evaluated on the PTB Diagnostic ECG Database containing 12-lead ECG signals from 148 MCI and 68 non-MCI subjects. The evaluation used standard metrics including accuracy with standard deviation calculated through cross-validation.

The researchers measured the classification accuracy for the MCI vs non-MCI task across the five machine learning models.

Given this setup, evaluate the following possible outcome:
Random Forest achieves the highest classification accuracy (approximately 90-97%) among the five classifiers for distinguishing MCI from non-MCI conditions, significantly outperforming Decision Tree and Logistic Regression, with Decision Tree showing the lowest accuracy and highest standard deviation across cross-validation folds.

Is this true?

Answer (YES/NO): NO